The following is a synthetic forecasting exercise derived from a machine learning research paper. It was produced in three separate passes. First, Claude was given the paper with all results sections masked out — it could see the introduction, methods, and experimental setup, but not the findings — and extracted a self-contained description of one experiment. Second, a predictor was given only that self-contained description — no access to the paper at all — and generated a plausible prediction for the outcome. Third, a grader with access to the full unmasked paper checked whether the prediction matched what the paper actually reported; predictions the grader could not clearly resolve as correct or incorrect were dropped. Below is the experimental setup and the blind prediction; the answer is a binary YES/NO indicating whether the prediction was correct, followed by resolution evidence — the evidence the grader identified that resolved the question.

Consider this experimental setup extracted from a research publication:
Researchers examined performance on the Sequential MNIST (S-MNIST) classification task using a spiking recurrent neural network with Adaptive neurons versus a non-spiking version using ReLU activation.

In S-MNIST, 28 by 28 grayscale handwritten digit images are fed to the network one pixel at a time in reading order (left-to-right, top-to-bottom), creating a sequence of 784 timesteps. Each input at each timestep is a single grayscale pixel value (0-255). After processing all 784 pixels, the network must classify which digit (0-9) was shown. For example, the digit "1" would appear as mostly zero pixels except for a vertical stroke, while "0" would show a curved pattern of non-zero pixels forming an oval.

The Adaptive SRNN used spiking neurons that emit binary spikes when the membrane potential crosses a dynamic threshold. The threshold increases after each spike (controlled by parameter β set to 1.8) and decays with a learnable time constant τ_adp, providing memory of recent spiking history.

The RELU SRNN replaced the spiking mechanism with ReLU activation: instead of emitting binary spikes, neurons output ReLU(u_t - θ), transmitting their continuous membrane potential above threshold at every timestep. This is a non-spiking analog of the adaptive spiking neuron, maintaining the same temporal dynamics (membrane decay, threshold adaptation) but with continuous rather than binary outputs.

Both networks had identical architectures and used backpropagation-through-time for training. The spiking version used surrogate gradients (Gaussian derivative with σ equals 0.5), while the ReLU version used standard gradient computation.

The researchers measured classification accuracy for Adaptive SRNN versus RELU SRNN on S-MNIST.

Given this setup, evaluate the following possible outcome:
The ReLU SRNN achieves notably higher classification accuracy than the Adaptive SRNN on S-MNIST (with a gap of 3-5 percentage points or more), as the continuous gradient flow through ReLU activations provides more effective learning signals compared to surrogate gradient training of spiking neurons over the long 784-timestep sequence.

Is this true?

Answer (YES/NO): NO